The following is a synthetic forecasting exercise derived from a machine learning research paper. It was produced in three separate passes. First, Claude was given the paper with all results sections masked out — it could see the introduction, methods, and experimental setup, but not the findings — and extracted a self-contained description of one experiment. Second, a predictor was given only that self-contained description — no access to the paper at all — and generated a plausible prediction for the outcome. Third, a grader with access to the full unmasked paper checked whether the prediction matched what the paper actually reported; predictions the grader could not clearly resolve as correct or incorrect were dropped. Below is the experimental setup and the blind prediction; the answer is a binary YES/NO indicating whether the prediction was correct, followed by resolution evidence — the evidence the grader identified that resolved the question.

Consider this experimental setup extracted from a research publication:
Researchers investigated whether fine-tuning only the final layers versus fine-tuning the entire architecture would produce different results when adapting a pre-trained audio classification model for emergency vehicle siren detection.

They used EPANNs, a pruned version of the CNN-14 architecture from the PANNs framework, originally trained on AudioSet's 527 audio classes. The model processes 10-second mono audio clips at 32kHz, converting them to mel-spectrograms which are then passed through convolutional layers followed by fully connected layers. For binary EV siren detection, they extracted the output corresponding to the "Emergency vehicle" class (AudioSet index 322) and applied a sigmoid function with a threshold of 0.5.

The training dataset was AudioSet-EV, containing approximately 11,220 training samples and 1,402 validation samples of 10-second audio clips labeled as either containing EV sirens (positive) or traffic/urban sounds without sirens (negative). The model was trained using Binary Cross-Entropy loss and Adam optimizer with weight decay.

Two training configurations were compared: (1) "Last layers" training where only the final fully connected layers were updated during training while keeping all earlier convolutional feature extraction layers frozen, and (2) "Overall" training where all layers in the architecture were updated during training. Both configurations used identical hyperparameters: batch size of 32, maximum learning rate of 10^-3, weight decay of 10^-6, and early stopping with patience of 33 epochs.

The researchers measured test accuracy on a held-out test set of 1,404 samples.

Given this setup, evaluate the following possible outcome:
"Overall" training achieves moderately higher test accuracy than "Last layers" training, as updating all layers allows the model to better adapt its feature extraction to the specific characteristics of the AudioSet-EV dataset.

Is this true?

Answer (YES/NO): NO